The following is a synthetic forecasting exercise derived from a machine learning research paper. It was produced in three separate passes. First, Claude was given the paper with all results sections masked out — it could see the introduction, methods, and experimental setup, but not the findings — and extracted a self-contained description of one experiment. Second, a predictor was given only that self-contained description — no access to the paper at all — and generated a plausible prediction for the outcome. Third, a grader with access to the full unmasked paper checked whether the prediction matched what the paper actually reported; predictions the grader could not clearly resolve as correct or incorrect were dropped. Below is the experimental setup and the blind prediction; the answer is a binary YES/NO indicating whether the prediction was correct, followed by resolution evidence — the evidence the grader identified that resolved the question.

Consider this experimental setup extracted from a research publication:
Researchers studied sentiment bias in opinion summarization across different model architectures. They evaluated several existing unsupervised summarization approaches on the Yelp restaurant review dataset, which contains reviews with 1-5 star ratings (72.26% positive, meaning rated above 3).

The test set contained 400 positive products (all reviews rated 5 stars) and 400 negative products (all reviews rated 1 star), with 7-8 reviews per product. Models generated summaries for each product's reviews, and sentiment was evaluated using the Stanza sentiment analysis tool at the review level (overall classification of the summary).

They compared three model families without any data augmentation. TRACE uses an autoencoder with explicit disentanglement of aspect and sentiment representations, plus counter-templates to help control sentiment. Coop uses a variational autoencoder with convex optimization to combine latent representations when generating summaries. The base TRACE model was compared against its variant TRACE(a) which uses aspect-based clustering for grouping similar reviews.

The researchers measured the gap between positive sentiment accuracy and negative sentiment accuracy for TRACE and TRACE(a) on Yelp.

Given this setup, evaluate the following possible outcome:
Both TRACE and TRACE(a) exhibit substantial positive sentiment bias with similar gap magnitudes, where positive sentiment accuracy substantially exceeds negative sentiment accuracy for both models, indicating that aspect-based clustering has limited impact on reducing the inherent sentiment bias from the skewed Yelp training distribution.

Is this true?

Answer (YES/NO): NO